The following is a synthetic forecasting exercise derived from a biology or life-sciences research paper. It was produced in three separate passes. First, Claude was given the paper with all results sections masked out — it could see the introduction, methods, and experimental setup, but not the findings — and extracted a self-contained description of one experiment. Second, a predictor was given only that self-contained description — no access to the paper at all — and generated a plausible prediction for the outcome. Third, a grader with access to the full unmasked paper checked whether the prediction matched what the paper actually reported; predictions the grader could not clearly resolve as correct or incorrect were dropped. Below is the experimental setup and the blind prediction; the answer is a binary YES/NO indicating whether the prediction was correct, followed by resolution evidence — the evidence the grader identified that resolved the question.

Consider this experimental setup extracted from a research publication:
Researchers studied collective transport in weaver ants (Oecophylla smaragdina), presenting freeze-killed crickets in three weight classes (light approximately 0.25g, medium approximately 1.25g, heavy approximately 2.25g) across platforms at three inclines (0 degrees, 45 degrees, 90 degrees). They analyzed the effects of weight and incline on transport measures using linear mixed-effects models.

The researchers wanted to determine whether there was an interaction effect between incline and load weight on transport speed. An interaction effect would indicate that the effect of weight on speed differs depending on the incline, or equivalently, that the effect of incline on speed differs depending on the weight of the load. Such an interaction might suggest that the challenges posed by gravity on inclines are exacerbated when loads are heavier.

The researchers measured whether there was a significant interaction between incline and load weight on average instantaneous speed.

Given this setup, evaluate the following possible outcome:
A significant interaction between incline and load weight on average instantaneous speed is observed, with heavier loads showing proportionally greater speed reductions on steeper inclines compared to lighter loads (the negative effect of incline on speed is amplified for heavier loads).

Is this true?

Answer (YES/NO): NO